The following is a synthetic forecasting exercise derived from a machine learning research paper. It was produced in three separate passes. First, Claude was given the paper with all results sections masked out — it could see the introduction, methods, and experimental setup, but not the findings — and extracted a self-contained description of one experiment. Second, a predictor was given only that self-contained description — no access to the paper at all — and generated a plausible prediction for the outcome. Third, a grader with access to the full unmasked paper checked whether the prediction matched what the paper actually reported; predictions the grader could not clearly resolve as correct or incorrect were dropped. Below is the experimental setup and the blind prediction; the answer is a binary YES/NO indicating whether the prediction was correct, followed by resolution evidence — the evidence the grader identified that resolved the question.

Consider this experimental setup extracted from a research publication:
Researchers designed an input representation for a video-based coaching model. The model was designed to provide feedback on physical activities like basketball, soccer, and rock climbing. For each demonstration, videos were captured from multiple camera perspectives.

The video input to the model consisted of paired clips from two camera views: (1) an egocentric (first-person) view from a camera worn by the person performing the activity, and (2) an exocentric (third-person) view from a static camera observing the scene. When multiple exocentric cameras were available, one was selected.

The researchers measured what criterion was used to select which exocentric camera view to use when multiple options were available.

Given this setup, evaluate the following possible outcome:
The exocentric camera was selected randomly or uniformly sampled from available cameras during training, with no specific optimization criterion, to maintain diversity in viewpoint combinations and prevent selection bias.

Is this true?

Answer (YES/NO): NO